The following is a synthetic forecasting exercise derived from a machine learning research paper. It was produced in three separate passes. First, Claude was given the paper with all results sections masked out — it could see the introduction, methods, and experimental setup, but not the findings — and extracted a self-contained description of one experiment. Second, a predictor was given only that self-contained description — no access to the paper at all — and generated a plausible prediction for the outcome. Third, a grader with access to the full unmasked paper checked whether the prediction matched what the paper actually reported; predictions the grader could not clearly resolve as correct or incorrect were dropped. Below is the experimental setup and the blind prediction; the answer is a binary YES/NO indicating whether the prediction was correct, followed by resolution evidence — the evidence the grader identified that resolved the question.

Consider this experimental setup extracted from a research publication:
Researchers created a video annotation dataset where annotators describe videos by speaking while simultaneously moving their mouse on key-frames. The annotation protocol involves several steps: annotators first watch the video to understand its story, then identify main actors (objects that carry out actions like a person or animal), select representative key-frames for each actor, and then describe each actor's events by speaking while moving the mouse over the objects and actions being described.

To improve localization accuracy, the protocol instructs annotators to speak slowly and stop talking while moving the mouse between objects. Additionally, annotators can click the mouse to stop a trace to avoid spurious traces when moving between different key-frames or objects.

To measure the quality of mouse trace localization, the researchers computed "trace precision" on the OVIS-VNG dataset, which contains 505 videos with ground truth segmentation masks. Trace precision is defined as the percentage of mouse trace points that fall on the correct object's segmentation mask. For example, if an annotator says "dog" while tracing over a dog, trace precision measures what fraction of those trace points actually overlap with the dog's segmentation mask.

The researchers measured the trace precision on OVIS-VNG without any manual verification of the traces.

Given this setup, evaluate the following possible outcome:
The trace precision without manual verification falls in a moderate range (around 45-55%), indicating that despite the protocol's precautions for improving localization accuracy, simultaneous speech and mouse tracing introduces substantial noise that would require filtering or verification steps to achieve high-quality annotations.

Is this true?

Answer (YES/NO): NO